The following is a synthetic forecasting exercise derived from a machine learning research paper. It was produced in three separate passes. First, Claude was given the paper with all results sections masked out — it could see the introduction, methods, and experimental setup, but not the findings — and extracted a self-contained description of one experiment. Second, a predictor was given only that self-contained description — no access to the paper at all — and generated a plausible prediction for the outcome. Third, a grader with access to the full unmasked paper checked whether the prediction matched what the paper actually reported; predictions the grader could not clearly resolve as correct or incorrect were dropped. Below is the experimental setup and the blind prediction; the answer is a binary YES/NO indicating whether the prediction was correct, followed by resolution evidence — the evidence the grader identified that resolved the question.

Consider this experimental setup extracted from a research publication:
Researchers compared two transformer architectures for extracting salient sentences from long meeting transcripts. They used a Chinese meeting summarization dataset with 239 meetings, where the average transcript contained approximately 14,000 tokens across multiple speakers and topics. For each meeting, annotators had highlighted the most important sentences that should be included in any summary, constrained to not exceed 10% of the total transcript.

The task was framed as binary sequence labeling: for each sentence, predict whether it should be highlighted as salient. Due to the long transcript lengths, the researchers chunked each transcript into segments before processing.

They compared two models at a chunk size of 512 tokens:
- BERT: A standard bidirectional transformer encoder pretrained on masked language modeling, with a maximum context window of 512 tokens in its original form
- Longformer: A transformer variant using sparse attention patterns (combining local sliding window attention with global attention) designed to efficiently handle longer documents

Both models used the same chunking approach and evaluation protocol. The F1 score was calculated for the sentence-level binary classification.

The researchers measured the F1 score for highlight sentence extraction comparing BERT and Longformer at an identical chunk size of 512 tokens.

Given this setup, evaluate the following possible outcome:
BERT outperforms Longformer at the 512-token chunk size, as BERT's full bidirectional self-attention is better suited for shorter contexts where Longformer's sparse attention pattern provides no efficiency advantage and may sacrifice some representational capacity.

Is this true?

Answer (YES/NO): NO